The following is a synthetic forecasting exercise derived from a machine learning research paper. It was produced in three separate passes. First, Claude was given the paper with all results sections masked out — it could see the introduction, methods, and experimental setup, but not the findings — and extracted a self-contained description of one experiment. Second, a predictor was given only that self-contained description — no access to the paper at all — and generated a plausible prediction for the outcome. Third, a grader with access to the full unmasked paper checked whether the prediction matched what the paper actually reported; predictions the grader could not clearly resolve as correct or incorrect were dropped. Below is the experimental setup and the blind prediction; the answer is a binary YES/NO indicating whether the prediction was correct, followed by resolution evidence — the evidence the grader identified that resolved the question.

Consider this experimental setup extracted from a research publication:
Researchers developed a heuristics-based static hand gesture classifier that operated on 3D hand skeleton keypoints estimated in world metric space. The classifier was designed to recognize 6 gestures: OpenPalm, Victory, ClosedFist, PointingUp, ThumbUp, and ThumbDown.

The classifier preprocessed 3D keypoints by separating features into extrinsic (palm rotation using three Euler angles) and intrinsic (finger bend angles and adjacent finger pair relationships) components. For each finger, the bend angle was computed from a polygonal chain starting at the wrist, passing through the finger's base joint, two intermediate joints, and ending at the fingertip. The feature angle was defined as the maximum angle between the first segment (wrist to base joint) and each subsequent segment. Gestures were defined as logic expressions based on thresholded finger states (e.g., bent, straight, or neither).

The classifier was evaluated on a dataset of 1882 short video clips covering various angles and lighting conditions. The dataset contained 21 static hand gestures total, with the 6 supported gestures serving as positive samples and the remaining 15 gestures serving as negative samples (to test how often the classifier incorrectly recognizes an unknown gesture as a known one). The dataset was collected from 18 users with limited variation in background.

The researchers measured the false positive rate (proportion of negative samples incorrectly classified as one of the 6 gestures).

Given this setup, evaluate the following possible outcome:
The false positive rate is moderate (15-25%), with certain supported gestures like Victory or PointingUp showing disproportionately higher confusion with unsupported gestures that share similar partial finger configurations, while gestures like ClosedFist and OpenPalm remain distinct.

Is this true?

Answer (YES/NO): NO